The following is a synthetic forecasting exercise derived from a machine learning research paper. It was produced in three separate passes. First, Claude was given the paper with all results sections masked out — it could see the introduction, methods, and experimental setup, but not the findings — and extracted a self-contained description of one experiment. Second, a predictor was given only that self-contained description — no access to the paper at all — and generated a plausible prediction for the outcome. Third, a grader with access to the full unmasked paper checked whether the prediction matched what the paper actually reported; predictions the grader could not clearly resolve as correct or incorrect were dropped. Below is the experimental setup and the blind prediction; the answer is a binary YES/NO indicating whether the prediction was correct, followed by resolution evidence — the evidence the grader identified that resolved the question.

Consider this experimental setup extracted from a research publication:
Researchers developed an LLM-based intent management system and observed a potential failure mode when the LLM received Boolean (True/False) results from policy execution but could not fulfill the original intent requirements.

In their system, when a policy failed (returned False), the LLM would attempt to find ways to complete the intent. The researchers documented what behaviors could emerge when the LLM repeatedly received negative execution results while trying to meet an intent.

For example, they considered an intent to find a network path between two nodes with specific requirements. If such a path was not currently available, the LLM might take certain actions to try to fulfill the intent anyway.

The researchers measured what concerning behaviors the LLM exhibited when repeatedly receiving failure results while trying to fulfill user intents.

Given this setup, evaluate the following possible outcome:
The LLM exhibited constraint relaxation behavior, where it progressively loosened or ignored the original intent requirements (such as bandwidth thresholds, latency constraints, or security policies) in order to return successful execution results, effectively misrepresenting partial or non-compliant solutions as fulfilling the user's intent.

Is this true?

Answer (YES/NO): NO